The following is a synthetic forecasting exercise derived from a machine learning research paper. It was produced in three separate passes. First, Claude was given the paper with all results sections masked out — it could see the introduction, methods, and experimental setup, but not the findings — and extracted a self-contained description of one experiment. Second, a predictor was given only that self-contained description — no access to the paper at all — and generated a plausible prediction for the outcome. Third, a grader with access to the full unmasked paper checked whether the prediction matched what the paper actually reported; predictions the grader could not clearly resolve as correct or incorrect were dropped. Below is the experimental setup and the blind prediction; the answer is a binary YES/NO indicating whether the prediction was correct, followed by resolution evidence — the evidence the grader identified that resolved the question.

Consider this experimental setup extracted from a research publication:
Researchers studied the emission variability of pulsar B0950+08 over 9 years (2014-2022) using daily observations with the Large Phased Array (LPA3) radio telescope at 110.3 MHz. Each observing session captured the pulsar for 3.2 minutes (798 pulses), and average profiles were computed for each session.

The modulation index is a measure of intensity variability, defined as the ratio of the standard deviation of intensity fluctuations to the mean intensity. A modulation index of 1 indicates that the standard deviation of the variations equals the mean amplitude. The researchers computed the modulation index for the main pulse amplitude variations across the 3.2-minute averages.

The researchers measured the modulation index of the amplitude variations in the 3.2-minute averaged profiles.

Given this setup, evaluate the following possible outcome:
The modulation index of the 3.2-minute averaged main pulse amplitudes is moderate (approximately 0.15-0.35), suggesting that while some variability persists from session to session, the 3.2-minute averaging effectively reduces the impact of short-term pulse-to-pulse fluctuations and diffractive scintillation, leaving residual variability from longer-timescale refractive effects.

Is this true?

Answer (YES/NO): NO